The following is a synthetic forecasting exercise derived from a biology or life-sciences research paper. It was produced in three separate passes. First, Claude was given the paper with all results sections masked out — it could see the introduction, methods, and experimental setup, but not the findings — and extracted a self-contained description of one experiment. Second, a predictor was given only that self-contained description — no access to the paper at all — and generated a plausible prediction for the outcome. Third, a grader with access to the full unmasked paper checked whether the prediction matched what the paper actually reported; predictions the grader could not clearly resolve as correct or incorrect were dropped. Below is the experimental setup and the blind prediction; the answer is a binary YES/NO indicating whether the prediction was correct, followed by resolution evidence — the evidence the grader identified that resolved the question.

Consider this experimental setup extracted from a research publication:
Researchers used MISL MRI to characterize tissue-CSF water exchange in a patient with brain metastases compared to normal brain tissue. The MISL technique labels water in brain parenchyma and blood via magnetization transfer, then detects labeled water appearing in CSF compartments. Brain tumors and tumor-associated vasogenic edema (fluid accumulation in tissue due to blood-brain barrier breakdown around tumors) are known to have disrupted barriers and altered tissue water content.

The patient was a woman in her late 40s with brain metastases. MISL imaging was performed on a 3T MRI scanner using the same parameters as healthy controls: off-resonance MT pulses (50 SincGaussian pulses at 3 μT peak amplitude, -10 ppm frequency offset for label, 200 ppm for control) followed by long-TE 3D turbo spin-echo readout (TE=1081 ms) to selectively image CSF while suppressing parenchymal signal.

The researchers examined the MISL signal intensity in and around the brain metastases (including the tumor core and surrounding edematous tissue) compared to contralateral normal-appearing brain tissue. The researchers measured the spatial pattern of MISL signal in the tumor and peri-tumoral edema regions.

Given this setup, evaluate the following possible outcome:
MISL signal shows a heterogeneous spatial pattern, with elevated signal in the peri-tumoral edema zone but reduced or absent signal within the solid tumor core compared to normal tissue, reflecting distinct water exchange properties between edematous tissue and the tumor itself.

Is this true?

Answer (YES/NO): NO